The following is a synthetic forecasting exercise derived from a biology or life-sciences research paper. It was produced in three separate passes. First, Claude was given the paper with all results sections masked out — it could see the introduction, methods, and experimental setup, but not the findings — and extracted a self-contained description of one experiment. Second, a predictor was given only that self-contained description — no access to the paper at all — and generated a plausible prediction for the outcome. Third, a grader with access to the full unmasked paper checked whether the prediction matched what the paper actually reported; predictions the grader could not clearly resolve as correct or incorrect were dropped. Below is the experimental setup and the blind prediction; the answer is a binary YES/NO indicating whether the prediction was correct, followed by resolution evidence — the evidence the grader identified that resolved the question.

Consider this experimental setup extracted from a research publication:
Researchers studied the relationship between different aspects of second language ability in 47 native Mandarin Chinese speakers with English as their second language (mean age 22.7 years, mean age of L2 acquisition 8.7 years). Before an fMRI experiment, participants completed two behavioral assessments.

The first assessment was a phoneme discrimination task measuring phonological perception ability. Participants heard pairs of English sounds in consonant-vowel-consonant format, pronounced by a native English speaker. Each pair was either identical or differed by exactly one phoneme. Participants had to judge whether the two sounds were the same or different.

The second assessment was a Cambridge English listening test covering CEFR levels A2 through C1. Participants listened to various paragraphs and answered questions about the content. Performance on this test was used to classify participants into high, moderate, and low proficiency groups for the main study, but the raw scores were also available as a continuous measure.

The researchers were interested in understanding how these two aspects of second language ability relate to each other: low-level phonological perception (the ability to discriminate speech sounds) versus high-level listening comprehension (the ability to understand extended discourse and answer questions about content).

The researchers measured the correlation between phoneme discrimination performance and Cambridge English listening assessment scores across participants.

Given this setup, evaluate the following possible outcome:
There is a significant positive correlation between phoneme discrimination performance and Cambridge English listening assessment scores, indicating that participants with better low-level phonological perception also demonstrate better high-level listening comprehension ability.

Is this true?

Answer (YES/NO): NO